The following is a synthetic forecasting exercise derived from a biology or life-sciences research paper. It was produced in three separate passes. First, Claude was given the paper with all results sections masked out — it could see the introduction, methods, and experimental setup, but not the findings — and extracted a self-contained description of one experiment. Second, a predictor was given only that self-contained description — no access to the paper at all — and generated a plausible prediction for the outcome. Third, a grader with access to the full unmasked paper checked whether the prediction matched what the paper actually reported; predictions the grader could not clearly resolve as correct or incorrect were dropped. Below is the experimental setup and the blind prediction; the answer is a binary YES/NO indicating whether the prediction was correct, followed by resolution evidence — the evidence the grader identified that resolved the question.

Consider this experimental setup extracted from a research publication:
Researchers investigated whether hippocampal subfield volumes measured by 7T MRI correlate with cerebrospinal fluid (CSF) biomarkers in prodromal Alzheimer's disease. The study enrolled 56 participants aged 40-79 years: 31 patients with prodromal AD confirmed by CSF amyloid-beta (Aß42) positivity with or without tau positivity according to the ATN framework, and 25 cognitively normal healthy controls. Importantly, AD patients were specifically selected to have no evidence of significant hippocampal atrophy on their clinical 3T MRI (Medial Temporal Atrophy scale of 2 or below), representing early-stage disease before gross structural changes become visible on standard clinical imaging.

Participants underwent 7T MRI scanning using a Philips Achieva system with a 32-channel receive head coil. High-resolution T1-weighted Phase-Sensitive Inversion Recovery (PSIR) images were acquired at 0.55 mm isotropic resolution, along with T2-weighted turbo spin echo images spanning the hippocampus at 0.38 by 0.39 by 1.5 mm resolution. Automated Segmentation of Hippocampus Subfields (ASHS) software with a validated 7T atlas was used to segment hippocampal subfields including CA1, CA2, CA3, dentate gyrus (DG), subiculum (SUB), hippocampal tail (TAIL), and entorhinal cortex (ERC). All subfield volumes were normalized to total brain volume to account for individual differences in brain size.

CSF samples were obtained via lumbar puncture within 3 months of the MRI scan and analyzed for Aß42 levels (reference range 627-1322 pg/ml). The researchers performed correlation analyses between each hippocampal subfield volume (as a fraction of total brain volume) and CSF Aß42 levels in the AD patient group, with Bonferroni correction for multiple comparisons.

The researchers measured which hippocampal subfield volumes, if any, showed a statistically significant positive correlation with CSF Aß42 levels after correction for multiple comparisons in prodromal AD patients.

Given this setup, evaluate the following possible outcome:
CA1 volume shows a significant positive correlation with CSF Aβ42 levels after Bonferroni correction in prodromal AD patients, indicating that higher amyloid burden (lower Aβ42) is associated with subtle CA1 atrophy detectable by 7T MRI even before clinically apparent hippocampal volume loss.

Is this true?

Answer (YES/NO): NO